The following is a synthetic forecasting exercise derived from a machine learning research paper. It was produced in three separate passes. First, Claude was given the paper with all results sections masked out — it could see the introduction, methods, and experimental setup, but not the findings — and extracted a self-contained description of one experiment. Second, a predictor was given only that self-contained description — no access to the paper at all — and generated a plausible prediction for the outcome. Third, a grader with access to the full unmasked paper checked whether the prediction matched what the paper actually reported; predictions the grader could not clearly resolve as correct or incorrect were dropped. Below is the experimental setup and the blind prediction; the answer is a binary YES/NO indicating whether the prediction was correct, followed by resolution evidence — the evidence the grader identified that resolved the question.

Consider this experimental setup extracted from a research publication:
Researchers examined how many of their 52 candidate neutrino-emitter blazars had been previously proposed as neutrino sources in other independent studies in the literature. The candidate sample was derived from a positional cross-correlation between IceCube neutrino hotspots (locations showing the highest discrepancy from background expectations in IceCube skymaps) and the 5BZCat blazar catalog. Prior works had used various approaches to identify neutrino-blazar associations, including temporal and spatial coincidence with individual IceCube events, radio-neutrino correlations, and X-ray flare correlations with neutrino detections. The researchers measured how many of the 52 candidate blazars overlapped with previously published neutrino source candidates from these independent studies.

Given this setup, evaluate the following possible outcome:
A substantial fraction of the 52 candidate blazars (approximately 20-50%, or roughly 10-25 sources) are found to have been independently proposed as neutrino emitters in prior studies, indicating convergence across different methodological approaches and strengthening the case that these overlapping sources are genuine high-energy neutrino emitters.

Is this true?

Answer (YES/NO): NO